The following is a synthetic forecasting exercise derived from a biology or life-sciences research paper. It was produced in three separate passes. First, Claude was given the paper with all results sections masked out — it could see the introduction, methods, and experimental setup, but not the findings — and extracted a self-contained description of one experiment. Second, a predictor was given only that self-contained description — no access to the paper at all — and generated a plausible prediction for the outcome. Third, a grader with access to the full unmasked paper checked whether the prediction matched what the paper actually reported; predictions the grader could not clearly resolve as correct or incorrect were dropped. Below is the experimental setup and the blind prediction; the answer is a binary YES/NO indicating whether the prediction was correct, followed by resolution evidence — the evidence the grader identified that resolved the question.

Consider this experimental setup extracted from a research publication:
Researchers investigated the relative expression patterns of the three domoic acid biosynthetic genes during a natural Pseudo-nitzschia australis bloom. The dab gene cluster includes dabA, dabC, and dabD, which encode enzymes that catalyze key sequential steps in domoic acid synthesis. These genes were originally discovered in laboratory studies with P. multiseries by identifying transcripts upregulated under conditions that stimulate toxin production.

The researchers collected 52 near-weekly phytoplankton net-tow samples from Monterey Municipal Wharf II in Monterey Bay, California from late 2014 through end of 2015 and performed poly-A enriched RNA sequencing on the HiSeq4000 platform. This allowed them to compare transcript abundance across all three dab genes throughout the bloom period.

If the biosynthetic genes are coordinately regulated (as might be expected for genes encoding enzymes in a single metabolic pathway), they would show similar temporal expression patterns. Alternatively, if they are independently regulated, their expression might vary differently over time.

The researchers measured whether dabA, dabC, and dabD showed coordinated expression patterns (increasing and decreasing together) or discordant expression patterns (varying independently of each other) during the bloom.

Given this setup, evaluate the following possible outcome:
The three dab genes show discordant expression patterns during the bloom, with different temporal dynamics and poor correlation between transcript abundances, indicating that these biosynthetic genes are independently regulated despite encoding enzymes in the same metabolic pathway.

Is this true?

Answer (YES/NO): NO